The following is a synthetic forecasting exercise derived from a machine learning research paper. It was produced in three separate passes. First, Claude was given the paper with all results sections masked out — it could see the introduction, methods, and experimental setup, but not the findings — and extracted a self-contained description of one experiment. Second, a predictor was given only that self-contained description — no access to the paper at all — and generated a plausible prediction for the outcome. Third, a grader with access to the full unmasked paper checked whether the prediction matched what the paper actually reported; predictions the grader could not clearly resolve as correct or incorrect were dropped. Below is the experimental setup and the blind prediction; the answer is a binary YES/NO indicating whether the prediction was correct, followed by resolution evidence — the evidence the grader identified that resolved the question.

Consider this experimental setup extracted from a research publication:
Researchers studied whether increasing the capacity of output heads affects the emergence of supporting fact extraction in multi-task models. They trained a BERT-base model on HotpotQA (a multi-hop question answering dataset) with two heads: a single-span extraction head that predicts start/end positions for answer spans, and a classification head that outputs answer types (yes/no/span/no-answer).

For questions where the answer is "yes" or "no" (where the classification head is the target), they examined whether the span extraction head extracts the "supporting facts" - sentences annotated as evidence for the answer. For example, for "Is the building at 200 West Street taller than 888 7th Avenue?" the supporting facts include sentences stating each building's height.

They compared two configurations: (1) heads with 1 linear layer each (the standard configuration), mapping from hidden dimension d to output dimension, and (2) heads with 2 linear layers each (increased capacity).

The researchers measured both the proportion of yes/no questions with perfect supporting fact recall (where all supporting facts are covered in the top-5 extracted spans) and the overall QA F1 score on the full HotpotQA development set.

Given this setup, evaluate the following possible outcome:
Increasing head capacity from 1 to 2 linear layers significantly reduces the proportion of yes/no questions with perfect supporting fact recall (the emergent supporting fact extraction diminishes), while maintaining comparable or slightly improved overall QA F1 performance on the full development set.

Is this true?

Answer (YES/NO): YES